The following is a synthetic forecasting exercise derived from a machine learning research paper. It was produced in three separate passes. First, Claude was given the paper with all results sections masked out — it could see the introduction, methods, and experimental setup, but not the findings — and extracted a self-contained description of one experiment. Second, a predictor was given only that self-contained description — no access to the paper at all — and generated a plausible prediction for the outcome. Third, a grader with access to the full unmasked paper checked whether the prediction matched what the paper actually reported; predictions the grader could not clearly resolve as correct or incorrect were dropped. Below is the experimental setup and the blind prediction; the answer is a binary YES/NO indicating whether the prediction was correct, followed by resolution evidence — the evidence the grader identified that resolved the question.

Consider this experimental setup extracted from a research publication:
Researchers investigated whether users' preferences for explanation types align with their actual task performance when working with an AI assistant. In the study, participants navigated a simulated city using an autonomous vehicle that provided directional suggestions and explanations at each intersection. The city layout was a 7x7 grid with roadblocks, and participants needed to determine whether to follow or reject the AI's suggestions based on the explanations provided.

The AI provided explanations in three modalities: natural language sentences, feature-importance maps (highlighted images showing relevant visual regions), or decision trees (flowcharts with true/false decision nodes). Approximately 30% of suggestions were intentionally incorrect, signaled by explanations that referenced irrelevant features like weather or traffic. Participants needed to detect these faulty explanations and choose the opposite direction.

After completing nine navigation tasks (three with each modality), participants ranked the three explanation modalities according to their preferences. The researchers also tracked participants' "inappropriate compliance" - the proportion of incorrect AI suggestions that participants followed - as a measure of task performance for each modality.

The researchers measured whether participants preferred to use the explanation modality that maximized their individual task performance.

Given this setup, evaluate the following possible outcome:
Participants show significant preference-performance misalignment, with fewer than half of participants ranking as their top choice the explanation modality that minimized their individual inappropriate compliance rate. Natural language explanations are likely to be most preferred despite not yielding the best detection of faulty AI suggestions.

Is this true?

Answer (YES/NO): NO